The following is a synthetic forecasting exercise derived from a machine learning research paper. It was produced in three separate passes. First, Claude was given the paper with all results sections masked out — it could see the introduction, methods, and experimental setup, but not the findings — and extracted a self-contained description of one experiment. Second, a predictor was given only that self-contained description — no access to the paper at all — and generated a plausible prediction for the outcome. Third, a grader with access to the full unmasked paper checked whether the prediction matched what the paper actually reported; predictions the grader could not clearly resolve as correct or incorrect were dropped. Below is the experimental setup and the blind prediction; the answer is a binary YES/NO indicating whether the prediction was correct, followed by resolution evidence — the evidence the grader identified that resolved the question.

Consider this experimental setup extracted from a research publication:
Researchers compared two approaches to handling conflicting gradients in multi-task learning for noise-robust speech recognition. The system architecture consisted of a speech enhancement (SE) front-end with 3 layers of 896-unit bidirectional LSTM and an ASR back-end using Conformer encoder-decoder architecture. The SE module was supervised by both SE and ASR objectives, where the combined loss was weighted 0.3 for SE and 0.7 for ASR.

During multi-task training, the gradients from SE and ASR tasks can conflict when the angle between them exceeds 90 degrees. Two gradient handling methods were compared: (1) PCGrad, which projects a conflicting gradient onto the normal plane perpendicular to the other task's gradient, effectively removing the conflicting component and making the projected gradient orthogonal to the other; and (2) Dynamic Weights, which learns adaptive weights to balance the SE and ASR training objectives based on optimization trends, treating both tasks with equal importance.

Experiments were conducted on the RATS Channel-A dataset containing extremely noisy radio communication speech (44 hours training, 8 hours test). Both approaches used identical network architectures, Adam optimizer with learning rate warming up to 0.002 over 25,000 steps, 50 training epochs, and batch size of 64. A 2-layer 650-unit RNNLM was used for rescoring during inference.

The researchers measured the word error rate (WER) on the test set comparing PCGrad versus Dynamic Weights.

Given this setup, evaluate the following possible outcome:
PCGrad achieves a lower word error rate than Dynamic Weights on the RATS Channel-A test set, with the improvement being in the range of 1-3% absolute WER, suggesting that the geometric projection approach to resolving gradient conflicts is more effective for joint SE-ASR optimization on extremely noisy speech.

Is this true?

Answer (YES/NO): NO